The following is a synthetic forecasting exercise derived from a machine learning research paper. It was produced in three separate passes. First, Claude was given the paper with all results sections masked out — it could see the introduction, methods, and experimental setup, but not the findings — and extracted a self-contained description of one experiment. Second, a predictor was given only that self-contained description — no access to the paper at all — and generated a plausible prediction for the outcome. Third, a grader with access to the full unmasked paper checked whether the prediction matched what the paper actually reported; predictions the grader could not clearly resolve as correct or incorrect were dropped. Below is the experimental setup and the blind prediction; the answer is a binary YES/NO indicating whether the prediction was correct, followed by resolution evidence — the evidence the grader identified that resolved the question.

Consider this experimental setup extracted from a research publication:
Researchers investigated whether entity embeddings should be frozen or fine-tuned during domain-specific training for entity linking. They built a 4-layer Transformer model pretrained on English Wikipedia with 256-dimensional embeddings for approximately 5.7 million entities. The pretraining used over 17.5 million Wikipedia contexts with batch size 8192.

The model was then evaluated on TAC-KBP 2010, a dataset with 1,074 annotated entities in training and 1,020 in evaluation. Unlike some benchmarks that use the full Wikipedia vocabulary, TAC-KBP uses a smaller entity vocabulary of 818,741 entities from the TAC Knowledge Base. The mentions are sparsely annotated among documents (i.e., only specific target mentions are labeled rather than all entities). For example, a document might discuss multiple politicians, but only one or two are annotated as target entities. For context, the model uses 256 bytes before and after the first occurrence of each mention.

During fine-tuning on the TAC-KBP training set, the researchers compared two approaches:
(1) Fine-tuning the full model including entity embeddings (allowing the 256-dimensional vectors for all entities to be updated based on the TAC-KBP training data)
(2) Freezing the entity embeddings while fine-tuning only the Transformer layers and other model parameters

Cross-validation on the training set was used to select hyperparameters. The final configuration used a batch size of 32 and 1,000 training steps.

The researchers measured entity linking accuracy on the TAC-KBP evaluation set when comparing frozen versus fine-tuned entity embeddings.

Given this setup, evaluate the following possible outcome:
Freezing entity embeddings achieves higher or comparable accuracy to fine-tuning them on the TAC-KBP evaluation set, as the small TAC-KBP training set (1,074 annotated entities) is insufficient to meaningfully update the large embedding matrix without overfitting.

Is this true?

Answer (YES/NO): YES